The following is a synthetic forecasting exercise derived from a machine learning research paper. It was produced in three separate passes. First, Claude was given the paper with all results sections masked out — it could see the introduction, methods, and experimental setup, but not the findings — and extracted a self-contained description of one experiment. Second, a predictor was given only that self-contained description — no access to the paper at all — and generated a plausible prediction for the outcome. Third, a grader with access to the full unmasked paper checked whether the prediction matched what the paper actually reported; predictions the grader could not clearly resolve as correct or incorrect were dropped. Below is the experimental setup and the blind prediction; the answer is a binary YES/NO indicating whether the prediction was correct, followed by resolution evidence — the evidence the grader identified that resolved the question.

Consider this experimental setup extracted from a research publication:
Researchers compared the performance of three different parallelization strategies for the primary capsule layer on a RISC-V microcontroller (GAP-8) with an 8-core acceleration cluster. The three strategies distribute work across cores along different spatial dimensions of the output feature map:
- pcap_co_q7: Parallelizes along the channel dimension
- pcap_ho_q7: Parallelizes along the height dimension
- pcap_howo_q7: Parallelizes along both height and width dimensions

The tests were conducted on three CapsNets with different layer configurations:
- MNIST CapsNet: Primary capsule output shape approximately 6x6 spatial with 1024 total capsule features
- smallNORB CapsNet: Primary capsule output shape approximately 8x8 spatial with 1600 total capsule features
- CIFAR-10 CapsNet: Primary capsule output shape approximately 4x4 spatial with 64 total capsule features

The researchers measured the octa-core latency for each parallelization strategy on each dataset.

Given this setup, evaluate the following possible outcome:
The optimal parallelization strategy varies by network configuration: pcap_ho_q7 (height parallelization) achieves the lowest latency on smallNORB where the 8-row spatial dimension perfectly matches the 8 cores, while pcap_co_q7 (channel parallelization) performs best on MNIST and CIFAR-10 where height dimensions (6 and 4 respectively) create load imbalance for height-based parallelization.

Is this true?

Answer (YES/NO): NO